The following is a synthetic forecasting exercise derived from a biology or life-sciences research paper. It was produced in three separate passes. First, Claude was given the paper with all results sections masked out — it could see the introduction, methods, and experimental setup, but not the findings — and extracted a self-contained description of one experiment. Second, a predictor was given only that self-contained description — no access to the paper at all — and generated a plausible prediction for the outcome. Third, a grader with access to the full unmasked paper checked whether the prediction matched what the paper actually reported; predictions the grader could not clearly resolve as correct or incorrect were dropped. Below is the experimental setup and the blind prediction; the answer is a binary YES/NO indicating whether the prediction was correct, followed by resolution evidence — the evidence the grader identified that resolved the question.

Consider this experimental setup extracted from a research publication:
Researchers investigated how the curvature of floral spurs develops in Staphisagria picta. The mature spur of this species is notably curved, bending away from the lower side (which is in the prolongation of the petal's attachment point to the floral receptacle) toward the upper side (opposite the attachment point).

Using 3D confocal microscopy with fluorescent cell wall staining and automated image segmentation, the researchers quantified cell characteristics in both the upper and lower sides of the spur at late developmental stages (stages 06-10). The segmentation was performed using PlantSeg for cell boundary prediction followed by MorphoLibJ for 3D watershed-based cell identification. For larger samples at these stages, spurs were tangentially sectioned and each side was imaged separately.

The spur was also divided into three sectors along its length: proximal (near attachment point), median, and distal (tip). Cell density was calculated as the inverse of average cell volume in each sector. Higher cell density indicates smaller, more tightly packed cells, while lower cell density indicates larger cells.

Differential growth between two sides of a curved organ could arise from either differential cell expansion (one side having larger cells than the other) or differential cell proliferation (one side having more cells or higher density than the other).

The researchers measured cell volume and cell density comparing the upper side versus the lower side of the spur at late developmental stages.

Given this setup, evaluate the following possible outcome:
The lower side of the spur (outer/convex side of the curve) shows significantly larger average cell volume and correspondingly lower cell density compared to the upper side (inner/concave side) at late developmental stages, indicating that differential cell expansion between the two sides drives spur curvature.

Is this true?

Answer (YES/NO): NO